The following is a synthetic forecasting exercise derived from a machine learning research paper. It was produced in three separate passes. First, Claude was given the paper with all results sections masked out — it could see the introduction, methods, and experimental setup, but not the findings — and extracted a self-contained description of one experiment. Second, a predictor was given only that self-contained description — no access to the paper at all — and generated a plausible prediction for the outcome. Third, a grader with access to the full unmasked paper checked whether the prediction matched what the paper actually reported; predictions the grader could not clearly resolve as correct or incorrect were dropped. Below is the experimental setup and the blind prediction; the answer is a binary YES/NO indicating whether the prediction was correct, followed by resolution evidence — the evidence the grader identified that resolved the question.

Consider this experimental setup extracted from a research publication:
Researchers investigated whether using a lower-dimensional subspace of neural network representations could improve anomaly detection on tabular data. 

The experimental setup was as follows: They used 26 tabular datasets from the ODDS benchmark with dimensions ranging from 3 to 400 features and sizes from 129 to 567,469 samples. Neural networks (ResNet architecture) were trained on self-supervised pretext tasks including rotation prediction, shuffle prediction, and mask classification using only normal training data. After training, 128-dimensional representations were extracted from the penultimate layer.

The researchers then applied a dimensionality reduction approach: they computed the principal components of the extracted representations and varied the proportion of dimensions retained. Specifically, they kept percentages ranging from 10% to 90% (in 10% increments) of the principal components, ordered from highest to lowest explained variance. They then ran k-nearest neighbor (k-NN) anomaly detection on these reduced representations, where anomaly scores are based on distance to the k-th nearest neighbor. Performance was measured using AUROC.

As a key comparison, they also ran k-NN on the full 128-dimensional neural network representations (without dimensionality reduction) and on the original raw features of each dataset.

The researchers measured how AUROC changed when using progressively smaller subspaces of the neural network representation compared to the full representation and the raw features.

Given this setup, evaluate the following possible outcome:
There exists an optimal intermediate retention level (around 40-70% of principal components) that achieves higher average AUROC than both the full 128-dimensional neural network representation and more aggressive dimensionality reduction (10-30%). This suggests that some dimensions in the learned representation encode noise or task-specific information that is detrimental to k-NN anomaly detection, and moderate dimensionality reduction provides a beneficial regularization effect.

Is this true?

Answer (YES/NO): NO